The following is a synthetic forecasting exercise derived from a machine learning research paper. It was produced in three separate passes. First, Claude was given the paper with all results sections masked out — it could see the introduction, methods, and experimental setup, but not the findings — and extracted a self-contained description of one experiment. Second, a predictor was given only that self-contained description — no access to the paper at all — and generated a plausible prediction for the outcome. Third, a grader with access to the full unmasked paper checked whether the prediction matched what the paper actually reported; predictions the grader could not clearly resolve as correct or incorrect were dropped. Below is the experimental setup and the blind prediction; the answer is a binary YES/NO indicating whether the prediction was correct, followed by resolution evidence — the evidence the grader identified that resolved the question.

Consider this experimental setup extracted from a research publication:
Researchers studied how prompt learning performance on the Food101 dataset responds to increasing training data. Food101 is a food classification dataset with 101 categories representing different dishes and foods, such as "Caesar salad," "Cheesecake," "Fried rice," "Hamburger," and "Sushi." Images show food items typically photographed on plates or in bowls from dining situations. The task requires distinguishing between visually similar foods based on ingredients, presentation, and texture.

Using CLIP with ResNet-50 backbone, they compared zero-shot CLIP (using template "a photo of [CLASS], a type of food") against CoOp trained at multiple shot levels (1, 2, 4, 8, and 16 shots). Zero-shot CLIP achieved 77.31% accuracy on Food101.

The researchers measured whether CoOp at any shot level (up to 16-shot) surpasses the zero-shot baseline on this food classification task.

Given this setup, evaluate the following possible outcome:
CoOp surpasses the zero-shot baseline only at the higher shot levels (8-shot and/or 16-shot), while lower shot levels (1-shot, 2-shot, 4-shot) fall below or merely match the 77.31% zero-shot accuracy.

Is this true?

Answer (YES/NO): NO